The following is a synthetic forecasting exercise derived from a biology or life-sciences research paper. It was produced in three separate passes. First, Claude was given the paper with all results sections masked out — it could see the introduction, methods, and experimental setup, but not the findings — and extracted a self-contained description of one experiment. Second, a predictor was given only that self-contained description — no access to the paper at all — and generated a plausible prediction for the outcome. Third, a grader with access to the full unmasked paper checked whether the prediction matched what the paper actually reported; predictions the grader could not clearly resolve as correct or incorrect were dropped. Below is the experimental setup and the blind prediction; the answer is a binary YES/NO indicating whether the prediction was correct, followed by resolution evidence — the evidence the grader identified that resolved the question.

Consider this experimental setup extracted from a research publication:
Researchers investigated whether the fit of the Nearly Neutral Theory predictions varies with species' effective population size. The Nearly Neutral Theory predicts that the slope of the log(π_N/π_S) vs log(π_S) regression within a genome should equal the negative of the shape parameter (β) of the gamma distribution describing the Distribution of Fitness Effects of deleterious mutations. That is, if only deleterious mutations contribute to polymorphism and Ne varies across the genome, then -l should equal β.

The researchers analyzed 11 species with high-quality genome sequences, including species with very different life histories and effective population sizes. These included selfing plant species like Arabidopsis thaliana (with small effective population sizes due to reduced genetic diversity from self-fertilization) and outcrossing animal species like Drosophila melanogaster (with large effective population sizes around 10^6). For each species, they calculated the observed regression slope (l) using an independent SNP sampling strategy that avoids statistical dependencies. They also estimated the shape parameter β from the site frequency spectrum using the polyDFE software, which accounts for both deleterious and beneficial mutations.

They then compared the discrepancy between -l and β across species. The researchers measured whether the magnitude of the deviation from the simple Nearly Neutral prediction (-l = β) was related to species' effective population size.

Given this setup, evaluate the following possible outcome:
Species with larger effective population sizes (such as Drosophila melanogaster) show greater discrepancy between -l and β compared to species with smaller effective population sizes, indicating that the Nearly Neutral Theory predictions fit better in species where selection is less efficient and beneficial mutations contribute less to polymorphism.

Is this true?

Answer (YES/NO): YES